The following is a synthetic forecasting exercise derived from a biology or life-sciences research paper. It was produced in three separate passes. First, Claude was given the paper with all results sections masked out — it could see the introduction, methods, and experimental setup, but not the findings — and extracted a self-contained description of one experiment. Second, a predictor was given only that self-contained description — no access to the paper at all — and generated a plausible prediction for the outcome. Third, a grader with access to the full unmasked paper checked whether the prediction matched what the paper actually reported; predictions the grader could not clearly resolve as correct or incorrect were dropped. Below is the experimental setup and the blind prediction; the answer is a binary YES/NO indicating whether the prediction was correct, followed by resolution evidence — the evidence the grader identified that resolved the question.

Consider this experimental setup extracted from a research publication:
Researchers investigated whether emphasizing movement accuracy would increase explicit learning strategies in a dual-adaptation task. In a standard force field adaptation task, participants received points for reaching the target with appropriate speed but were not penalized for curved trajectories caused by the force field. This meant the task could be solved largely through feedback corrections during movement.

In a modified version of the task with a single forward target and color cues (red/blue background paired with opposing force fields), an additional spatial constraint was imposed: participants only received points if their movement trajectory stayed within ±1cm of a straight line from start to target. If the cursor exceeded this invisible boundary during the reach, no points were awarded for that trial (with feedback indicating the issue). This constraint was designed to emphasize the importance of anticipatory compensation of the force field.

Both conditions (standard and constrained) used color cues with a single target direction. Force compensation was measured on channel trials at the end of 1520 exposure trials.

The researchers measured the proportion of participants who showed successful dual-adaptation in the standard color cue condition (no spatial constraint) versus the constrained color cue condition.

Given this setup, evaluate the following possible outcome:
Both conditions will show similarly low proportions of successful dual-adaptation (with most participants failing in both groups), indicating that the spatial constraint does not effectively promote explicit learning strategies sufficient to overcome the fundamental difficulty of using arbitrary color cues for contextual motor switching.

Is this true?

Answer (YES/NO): NO